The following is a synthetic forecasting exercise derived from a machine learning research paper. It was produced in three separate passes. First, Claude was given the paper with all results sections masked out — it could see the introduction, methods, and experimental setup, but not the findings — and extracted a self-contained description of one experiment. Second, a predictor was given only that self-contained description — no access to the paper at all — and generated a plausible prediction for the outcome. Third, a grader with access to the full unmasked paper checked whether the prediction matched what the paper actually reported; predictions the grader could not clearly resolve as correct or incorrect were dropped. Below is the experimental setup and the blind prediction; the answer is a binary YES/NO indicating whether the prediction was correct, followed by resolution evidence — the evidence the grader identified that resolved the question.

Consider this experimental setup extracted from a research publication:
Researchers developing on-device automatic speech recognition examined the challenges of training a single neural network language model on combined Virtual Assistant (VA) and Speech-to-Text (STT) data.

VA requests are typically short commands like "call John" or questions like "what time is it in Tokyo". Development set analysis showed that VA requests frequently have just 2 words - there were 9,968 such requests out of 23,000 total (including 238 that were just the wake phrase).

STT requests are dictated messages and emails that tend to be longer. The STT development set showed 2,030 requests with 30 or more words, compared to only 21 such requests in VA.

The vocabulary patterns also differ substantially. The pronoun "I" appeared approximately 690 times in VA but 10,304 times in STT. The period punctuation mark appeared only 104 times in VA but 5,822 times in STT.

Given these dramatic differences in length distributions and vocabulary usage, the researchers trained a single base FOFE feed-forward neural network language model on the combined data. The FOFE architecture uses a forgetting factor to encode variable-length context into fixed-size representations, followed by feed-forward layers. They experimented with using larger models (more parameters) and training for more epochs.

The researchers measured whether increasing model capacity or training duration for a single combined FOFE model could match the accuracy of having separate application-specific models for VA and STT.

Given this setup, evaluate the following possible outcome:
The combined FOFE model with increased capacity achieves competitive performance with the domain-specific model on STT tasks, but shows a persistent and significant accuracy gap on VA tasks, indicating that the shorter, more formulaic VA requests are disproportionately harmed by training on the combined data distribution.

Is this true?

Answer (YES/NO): NO